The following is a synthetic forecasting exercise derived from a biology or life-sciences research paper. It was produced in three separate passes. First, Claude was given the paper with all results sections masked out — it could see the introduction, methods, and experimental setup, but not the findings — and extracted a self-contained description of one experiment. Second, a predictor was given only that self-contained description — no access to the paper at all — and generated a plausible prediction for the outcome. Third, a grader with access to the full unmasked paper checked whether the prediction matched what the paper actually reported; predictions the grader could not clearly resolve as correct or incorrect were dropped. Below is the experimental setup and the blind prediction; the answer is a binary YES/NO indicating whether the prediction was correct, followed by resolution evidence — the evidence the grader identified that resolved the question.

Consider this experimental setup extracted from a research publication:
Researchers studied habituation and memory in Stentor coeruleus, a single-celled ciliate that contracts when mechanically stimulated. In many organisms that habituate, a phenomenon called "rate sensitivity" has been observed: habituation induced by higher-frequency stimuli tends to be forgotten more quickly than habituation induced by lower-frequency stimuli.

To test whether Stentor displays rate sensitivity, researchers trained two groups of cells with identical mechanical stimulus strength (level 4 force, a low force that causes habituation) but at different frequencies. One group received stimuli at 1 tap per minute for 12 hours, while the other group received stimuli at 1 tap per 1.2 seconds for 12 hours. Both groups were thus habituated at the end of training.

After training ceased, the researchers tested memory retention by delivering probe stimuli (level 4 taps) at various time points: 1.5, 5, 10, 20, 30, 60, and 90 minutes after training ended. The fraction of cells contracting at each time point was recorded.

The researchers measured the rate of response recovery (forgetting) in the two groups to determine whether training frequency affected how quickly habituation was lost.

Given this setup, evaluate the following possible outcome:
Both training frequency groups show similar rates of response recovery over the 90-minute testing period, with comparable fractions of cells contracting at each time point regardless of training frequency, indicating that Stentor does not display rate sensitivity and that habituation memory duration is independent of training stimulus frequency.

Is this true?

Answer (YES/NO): YES